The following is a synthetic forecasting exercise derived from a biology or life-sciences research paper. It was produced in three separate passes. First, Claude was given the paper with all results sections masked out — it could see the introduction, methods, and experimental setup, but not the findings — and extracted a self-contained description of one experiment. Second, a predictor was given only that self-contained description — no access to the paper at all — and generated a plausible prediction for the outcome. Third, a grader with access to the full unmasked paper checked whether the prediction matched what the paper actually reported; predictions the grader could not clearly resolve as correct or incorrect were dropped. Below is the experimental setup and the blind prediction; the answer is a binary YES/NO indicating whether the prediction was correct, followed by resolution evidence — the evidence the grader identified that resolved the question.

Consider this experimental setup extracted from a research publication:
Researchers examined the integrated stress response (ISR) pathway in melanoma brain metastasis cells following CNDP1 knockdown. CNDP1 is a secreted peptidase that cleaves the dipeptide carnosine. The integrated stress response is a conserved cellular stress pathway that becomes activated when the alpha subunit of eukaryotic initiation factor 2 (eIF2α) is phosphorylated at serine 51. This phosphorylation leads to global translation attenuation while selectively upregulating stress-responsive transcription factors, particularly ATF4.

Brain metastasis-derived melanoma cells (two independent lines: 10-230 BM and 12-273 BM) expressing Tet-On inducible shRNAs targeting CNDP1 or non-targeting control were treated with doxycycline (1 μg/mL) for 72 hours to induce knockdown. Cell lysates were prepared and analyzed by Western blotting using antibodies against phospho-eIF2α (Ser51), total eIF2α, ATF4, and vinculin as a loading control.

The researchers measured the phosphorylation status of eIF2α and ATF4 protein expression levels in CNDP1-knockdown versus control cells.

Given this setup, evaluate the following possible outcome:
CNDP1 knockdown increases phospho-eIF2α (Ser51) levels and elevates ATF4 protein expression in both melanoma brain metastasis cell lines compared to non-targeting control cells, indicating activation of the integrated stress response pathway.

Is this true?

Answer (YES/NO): YES